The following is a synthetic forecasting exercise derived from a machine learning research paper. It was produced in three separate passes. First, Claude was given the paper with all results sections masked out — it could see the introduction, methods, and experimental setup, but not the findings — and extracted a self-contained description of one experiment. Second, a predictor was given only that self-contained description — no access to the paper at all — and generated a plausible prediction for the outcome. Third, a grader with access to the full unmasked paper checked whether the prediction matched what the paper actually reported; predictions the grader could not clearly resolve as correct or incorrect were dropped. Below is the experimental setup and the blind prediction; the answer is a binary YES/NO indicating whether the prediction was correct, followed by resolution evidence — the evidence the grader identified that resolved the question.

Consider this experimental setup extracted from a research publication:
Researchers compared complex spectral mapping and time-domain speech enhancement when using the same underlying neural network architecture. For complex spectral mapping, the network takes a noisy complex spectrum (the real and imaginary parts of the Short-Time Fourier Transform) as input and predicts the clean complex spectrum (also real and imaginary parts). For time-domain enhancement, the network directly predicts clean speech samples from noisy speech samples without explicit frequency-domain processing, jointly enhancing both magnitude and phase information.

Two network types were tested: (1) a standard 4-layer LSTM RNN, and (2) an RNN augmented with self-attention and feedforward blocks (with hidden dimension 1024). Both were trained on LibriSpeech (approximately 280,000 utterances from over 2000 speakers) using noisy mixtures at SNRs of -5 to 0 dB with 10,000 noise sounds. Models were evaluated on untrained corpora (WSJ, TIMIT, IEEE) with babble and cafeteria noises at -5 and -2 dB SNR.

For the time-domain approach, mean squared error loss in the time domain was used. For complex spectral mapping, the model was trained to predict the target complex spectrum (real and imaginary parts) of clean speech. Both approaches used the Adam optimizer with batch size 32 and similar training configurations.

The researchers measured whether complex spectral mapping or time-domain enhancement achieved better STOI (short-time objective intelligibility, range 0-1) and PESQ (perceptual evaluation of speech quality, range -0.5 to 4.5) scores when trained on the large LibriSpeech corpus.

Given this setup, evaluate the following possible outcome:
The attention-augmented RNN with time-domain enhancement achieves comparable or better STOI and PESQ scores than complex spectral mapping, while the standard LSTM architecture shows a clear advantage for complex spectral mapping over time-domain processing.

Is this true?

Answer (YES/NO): NO